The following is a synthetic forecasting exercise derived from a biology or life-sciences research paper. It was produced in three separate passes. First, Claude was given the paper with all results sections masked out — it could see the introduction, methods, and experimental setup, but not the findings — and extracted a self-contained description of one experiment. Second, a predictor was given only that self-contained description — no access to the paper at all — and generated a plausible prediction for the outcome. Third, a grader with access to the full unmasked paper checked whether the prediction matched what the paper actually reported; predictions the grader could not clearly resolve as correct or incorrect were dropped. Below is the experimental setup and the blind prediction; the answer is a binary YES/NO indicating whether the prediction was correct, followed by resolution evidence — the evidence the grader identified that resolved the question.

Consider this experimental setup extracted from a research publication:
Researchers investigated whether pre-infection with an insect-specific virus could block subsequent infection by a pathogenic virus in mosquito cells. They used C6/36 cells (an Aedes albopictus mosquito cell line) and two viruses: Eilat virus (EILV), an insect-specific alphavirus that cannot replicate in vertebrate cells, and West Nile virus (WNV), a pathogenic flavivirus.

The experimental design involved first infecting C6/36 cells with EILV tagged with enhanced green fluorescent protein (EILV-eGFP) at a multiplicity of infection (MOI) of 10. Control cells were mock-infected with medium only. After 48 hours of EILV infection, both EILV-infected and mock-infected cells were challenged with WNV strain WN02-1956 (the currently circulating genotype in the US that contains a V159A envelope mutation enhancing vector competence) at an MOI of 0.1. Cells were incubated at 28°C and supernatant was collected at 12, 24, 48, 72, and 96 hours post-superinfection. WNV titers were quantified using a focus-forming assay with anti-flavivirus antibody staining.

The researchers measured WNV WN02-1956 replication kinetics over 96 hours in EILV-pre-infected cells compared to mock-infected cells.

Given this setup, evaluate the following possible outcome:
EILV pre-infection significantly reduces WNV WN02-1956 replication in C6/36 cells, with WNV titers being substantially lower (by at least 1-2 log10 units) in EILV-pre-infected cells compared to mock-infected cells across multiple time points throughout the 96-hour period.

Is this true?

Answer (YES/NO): YES